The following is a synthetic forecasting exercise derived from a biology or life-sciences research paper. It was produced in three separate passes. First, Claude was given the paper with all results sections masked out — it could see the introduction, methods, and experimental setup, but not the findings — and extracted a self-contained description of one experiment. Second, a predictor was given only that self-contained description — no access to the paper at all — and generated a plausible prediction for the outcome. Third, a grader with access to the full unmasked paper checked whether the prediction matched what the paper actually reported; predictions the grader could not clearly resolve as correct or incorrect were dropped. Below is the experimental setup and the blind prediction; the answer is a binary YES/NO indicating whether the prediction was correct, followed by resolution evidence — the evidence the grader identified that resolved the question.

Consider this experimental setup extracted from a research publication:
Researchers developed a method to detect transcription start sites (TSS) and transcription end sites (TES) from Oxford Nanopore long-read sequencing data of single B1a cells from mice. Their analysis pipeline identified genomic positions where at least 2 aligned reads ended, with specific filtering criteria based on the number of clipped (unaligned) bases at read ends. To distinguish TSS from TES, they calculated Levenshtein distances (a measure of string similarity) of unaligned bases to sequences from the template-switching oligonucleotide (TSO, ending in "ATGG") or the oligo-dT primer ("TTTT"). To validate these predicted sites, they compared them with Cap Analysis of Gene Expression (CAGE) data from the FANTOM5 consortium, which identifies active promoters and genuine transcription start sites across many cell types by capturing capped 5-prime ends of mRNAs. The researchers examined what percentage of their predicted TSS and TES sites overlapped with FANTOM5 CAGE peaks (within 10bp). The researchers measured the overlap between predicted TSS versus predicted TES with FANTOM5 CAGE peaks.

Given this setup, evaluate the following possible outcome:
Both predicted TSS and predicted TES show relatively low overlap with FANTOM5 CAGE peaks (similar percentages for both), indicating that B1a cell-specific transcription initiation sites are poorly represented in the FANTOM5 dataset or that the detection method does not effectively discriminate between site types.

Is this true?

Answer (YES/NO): NO